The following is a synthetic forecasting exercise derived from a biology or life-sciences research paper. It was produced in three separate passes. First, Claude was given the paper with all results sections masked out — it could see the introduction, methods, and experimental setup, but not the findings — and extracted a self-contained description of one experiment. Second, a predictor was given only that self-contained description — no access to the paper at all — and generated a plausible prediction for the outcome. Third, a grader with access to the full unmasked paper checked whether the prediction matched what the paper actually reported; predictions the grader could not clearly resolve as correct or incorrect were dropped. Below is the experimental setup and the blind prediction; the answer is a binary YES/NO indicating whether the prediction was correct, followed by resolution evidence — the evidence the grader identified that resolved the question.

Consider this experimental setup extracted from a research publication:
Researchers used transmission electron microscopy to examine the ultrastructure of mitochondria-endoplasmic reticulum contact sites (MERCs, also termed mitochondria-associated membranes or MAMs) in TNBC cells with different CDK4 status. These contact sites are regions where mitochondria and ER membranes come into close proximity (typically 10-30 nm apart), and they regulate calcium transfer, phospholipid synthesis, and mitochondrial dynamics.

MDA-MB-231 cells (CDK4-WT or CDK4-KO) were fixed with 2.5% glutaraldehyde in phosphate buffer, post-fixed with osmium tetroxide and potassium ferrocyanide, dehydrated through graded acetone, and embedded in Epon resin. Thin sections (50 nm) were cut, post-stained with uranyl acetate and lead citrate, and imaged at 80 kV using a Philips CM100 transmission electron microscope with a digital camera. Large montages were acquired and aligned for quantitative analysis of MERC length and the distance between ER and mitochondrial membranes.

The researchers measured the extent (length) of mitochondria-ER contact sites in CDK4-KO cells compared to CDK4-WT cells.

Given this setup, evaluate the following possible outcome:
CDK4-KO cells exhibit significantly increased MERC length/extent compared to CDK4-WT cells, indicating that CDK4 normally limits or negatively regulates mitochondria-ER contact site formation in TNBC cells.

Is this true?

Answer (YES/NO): NO